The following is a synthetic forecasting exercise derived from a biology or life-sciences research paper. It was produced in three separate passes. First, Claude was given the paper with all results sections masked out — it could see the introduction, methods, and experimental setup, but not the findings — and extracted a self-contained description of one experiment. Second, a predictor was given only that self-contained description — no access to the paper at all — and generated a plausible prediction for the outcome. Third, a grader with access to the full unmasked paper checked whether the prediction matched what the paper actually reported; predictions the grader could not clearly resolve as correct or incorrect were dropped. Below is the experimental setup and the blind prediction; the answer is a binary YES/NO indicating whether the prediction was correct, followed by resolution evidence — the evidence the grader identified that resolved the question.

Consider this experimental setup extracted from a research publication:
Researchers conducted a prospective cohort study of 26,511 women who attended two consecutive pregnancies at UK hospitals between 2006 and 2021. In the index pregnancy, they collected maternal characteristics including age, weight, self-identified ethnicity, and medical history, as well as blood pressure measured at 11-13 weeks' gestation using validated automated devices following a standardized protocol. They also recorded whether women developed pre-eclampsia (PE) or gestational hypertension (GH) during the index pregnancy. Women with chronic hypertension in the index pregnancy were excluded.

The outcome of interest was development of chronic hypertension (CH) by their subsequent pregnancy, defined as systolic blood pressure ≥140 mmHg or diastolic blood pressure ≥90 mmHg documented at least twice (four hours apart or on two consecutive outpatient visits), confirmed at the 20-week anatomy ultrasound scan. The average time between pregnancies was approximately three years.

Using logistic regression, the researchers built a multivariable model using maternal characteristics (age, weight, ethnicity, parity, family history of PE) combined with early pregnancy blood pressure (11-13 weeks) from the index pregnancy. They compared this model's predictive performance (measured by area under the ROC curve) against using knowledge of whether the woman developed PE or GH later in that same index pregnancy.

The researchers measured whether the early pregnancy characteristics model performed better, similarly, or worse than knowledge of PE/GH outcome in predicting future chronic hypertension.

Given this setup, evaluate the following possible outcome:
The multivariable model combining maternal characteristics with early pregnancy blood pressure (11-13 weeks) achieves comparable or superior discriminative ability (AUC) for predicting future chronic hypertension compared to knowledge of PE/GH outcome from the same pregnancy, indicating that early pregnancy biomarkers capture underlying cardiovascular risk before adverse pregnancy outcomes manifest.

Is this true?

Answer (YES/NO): YES